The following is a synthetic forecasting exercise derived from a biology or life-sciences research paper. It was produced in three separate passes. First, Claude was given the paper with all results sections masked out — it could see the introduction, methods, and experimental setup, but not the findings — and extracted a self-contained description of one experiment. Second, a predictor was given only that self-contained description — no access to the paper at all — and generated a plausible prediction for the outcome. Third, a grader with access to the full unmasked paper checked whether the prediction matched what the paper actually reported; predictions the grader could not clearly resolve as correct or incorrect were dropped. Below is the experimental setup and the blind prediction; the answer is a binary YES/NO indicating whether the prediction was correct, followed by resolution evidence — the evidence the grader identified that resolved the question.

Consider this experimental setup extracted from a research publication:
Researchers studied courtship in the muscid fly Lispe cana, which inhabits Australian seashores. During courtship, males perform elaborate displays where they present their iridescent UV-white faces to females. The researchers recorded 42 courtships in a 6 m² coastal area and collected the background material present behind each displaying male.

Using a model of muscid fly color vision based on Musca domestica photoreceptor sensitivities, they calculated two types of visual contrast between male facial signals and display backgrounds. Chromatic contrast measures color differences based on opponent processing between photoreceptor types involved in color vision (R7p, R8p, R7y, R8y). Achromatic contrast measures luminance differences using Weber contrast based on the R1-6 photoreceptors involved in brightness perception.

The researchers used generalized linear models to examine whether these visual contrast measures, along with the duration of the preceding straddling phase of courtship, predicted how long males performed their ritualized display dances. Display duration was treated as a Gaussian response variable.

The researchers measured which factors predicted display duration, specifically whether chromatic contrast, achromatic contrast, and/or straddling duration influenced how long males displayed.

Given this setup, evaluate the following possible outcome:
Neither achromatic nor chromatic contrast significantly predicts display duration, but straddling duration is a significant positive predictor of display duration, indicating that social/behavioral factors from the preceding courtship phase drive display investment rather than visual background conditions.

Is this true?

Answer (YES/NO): NO